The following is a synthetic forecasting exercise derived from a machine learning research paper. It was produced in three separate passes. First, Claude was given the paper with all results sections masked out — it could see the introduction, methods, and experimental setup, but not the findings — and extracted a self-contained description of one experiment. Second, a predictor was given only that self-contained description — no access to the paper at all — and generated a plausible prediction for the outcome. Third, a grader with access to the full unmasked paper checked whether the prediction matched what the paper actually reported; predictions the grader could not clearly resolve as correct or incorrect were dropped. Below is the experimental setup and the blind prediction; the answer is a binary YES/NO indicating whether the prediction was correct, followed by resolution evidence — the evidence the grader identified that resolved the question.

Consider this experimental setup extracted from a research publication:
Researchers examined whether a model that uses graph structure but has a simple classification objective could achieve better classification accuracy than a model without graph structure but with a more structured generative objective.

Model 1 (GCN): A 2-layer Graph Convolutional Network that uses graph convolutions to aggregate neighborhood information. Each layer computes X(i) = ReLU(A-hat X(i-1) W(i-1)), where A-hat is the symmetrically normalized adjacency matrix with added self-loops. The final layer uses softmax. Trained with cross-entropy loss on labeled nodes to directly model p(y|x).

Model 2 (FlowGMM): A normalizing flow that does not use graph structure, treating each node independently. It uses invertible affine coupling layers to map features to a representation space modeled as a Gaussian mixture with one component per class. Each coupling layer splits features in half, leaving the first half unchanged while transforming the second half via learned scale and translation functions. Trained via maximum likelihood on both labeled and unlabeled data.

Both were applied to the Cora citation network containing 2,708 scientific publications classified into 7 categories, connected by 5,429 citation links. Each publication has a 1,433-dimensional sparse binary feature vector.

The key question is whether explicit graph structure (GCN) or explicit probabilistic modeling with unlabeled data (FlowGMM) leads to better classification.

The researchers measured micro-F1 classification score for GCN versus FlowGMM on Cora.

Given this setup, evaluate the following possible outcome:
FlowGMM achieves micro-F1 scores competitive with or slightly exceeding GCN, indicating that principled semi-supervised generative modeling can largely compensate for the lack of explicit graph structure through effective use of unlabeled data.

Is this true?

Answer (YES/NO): NO